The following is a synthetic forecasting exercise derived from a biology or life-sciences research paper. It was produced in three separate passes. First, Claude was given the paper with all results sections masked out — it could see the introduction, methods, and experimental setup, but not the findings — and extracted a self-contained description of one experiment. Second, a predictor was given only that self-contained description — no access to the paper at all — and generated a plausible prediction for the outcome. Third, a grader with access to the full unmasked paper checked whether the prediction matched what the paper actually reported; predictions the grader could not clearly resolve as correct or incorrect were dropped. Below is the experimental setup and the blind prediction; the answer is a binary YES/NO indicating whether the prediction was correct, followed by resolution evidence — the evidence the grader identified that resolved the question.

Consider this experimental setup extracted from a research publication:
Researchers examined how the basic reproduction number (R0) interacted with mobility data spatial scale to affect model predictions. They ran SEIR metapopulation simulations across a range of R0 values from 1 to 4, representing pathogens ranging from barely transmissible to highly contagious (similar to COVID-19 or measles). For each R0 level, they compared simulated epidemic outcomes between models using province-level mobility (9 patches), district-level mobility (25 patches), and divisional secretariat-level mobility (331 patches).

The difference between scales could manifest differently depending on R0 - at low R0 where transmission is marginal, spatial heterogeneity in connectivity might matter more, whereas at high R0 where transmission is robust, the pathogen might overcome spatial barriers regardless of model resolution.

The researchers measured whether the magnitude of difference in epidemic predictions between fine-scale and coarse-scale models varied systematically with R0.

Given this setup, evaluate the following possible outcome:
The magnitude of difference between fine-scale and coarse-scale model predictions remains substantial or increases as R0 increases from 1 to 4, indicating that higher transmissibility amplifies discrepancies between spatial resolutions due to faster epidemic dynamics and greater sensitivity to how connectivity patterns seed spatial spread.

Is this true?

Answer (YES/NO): NO